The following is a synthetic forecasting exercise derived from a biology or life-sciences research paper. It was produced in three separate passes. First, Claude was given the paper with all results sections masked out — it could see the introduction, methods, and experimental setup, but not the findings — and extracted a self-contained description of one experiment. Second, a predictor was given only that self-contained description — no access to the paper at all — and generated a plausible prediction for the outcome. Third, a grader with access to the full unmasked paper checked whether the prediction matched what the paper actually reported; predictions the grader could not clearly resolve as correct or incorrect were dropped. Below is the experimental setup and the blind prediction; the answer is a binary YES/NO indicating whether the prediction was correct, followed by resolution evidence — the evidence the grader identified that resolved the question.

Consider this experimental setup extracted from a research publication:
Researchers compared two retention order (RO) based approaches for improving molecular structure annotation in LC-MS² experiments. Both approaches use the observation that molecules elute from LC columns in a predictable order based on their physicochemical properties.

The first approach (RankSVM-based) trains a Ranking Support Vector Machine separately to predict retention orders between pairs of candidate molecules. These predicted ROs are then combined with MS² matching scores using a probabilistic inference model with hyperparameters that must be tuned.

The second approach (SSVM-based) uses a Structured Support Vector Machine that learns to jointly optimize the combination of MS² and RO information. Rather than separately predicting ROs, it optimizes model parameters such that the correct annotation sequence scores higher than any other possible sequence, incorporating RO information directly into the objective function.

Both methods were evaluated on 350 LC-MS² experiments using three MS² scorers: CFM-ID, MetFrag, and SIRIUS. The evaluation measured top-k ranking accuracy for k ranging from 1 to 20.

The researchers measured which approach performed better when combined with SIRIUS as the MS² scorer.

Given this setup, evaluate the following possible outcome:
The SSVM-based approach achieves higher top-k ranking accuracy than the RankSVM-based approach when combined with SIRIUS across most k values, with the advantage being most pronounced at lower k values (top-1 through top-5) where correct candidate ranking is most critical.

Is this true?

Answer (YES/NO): NO